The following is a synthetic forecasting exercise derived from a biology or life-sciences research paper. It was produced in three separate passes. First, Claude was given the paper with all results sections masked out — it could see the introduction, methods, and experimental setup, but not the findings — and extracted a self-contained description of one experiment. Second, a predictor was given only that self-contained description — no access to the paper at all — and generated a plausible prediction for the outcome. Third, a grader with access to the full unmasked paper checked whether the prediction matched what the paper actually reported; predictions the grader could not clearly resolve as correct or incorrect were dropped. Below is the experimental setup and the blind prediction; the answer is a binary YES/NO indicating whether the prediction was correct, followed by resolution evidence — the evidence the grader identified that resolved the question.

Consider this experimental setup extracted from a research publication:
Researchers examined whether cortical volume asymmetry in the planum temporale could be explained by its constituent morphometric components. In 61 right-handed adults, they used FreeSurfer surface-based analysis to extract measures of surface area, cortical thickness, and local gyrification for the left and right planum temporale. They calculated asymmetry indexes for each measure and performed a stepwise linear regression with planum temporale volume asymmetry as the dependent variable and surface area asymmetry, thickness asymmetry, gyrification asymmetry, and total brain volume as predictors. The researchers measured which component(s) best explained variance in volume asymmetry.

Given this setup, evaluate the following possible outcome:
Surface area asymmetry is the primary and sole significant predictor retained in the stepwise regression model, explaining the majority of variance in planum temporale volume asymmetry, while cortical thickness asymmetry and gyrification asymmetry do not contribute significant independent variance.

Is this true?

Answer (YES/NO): YES